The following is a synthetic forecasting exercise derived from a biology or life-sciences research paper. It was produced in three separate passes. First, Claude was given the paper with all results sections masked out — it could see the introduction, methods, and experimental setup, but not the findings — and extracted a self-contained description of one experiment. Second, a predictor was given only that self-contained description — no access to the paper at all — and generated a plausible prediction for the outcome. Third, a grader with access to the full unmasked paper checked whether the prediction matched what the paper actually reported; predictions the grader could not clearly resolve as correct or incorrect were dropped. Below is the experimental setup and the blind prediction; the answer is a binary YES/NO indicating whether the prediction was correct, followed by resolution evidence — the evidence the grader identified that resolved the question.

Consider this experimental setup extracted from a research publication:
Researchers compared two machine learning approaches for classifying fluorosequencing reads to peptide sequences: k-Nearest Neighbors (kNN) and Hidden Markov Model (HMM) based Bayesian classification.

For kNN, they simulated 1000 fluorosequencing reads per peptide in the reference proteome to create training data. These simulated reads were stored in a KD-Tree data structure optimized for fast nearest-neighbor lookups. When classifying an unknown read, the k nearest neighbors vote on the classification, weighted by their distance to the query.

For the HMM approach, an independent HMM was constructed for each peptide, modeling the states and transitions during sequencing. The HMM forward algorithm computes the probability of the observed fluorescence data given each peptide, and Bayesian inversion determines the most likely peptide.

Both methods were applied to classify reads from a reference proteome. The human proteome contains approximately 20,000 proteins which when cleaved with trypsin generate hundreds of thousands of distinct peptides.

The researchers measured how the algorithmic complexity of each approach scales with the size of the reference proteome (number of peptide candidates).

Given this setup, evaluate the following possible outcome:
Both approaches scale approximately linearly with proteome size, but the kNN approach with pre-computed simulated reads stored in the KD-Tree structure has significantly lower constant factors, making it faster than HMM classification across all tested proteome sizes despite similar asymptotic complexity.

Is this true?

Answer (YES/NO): NO